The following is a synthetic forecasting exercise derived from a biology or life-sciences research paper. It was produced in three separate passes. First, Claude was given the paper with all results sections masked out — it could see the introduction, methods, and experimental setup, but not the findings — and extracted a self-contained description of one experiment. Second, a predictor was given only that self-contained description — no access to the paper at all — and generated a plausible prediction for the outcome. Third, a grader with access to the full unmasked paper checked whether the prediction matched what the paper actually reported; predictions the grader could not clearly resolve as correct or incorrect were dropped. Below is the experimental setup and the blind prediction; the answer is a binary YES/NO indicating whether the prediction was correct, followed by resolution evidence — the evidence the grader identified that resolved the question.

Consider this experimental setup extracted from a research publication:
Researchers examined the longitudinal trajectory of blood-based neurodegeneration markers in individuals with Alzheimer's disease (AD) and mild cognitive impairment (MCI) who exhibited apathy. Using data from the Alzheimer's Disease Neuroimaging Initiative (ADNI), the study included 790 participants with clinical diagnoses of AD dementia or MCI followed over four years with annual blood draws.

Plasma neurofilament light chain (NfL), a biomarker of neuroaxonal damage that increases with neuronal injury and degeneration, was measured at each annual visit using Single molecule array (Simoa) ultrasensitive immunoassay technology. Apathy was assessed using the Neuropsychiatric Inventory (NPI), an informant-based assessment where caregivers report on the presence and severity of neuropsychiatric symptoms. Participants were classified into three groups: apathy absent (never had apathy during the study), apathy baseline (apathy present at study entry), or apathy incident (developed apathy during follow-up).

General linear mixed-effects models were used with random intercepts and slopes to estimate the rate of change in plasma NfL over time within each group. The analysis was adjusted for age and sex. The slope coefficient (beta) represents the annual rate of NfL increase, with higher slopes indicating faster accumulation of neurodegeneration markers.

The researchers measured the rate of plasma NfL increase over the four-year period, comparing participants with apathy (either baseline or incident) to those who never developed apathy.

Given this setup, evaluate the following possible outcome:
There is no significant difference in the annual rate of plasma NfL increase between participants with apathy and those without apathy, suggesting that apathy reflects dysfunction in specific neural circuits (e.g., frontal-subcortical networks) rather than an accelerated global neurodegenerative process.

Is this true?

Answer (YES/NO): NO